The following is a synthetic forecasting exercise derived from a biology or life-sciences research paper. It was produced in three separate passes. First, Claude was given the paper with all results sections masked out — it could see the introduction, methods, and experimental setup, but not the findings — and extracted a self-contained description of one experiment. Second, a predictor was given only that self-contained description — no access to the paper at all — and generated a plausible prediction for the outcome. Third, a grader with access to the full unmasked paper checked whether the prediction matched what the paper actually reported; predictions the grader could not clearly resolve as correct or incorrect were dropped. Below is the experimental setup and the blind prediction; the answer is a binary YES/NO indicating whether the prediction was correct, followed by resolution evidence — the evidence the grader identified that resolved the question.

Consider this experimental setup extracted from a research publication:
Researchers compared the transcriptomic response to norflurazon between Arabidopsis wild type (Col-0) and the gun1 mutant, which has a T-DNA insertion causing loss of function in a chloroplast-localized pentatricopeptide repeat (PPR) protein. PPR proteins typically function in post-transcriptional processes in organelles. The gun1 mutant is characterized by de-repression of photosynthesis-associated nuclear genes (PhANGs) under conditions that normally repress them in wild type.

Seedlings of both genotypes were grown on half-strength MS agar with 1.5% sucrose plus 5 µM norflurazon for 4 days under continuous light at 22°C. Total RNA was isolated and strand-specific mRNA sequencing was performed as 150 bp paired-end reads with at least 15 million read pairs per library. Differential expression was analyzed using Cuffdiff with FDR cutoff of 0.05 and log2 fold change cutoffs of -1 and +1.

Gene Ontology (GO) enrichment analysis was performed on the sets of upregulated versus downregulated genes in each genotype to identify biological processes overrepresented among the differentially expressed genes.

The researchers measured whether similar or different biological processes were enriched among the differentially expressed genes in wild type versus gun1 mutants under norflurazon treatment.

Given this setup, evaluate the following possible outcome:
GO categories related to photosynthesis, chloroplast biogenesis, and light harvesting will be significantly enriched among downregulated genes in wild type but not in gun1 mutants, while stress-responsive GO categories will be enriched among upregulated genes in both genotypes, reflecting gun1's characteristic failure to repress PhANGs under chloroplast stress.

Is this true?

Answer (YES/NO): NO